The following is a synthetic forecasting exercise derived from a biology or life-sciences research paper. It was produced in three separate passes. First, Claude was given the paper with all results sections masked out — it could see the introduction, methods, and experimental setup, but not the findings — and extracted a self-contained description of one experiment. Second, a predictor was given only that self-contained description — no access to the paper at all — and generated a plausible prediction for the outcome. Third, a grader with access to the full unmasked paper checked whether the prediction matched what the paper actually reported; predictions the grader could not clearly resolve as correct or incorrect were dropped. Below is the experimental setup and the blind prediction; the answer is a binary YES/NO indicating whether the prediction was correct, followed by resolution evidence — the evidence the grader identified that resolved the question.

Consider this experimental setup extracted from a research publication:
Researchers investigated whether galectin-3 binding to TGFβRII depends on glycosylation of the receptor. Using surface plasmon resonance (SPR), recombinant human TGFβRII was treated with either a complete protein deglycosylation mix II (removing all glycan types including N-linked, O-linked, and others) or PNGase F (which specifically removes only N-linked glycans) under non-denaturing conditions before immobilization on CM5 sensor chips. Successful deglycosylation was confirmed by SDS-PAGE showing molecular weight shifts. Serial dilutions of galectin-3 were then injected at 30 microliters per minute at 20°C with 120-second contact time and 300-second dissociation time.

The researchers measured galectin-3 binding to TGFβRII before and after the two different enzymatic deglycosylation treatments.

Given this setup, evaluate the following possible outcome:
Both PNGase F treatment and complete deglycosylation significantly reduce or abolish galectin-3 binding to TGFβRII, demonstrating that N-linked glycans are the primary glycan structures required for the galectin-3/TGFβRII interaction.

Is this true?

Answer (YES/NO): YES